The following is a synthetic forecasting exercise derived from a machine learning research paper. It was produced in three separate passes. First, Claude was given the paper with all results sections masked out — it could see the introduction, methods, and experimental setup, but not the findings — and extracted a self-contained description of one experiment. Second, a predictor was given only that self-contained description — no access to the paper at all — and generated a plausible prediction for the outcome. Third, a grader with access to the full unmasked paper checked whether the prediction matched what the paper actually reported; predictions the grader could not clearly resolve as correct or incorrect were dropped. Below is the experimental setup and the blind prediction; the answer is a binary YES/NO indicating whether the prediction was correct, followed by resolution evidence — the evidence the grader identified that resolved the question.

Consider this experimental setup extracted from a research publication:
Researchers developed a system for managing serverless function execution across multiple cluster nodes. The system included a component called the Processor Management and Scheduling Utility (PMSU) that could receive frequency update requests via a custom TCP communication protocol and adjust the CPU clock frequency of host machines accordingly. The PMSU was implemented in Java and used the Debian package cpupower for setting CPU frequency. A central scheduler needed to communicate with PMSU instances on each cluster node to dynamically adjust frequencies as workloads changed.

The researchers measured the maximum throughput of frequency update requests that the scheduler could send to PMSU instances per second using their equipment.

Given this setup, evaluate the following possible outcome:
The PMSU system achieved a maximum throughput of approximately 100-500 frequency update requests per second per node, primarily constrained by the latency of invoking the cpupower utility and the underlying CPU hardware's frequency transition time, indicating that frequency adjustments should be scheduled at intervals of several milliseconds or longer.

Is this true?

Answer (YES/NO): NO